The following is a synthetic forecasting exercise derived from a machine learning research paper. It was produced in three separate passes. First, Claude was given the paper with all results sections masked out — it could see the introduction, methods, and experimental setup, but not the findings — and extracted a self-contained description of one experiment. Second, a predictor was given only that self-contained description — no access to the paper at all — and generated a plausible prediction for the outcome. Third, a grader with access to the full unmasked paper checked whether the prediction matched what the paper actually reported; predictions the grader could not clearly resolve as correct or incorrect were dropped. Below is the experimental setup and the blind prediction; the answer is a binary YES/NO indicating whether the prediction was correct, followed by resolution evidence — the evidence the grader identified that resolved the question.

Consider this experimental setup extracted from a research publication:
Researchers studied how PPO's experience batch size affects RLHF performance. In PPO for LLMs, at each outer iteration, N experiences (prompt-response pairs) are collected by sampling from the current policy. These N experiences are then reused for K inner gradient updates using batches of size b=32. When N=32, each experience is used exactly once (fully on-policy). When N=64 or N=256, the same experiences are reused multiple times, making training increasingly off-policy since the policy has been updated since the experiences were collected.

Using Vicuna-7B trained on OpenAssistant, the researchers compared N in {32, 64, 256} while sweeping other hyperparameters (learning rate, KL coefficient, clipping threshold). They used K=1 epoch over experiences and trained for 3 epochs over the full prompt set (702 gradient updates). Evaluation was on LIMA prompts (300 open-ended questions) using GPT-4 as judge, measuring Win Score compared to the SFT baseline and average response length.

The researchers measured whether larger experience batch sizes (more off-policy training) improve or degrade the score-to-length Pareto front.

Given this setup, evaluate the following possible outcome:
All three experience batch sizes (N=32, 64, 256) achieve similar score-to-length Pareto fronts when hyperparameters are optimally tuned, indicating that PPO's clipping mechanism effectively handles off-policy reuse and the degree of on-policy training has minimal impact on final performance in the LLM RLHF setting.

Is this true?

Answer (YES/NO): NO